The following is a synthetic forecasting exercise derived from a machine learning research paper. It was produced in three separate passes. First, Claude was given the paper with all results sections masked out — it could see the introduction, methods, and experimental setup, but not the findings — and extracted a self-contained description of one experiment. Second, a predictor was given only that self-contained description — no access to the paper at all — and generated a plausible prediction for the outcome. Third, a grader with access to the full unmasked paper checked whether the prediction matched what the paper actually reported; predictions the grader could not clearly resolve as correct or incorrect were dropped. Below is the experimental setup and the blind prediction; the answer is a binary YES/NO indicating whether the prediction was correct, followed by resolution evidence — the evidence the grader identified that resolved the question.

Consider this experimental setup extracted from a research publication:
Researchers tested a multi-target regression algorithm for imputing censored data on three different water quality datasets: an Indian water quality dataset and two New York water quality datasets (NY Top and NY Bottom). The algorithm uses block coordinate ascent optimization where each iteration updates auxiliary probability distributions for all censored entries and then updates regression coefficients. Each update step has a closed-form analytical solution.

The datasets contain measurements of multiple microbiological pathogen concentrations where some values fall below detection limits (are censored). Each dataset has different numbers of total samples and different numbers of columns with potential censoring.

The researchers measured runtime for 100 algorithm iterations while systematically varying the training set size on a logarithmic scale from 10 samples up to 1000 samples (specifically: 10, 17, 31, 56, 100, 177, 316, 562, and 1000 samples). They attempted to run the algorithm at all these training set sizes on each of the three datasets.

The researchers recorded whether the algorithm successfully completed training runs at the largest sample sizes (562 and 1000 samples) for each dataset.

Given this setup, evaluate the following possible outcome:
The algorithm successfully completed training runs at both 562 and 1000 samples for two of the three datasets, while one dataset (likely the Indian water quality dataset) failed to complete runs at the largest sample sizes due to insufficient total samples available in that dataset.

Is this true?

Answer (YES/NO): NO